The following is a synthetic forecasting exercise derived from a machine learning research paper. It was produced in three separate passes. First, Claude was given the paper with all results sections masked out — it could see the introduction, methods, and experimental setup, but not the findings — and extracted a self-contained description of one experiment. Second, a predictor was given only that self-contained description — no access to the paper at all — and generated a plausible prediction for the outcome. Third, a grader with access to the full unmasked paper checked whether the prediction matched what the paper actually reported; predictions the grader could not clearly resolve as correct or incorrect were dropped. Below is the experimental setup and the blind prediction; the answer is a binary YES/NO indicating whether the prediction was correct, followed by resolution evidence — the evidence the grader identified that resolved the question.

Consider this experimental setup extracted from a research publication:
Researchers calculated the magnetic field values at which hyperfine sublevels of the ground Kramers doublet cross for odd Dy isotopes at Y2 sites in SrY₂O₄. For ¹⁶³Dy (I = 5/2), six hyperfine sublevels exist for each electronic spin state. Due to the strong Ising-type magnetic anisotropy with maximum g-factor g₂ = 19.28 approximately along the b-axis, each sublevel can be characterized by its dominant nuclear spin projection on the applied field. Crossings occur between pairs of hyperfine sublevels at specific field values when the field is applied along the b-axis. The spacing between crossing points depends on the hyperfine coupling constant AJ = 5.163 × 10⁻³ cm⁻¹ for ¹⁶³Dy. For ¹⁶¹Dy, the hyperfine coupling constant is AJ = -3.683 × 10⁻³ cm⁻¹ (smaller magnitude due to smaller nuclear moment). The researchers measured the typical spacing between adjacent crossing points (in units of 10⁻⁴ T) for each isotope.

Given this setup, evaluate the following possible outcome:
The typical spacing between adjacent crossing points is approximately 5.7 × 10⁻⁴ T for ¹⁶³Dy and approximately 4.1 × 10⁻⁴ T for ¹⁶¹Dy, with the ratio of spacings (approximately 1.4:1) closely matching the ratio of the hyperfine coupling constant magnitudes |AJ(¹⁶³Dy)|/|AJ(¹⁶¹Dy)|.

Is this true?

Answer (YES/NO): NO